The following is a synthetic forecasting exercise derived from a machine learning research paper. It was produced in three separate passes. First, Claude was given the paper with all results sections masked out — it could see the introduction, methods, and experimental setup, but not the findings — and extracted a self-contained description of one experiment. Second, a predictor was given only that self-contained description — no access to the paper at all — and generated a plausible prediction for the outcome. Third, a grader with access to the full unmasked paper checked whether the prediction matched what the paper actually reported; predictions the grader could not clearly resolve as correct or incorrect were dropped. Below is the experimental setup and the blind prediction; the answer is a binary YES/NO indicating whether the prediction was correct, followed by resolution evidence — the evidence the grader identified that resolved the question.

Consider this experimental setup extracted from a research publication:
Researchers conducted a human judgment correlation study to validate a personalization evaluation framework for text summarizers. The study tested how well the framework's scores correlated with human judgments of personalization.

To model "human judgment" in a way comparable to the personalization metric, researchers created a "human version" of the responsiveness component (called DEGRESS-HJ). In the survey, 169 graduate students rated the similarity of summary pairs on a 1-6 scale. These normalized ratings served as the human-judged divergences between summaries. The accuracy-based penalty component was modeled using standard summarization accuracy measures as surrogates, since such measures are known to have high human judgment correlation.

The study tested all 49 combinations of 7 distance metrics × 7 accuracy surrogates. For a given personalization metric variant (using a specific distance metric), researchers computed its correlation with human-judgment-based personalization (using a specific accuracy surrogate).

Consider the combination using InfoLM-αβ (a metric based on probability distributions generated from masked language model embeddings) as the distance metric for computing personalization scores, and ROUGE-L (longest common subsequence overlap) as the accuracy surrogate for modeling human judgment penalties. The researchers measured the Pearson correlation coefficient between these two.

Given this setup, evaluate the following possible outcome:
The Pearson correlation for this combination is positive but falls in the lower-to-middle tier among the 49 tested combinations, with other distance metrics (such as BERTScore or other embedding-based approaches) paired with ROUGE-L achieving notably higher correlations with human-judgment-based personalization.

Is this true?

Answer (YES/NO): NO